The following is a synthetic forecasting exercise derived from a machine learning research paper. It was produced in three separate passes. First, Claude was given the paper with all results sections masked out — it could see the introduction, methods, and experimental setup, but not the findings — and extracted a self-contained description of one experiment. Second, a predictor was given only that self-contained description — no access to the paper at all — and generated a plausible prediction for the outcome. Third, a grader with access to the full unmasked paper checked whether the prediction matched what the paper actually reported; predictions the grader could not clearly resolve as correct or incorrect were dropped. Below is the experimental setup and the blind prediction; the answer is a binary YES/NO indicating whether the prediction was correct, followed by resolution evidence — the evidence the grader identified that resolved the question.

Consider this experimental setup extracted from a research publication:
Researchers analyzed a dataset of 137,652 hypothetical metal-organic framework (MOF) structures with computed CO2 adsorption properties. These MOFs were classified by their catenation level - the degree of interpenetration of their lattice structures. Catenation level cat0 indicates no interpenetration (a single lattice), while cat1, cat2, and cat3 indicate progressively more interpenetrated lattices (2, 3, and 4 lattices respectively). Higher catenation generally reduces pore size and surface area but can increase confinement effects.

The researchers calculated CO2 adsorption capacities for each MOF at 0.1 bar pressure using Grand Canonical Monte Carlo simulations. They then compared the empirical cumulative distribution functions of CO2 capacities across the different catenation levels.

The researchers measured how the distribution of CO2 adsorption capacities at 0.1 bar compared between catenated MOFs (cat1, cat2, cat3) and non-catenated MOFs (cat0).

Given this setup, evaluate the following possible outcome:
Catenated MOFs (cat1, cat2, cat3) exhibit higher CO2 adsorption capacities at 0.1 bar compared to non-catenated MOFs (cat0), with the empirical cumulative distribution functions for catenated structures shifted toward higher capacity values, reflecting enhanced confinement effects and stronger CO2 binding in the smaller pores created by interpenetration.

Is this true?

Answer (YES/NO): YES